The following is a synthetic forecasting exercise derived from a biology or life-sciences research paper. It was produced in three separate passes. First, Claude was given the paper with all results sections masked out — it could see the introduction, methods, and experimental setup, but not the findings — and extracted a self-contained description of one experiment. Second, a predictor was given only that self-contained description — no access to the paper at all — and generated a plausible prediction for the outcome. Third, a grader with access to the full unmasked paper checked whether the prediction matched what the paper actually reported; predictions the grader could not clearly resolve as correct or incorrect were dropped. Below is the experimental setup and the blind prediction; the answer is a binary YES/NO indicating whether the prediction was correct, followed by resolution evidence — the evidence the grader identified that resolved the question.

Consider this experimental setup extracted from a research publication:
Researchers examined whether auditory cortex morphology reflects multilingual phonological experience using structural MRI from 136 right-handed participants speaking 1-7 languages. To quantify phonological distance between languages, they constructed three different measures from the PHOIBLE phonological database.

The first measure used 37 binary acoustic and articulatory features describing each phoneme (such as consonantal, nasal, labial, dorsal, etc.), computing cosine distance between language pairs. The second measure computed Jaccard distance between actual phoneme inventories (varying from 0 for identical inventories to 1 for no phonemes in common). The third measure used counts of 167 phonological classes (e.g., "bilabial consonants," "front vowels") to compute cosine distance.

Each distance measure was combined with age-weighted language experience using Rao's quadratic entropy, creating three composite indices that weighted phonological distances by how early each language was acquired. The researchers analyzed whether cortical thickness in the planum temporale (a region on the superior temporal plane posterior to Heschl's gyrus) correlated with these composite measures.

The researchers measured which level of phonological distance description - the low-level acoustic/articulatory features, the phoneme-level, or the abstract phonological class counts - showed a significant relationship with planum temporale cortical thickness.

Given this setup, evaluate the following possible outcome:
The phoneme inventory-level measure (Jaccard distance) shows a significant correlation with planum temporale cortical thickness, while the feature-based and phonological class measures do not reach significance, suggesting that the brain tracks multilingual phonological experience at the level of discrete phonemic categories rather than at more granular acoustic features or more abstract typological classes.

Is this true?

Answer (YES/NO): YES